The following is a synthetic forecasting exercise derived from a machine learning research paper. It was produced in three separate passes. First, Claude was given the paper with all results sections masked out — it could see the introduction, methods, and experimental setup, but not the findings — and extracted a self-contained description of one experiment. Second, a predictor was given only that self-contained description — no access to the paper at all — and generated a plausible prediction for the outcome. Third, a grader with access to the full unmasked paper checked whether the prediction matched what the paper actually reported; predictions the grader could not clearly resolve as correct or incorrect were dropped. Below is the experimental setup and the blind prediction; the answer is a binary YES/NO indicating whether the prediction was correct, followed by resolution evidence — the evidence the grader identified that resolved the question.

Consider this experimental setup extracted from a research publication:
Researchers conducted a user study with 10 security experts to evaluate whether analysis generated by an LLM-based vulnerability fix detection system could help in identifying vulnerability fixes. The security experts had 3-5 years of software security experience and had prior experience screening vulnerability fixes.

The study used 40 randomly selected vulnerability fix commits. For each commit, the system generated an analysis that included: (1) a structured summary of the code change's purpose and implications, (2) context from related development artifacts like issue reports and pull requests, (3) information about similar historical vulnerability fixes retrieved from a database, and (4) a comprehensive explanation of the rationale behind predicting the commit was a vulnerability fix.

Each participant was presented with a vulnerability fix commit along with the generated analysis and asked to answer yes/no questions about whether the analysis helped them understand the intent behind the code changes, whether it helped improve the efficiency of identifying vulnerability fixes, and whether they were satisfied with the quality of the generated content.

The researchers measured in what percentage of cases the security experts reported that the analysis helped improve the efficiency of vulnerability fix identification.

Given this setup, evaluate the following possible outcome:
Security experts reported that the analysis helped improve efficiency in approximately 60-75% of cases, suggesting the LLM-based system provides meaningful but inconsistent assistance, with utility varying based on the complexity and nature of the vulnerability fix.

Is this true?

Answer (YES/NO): NO